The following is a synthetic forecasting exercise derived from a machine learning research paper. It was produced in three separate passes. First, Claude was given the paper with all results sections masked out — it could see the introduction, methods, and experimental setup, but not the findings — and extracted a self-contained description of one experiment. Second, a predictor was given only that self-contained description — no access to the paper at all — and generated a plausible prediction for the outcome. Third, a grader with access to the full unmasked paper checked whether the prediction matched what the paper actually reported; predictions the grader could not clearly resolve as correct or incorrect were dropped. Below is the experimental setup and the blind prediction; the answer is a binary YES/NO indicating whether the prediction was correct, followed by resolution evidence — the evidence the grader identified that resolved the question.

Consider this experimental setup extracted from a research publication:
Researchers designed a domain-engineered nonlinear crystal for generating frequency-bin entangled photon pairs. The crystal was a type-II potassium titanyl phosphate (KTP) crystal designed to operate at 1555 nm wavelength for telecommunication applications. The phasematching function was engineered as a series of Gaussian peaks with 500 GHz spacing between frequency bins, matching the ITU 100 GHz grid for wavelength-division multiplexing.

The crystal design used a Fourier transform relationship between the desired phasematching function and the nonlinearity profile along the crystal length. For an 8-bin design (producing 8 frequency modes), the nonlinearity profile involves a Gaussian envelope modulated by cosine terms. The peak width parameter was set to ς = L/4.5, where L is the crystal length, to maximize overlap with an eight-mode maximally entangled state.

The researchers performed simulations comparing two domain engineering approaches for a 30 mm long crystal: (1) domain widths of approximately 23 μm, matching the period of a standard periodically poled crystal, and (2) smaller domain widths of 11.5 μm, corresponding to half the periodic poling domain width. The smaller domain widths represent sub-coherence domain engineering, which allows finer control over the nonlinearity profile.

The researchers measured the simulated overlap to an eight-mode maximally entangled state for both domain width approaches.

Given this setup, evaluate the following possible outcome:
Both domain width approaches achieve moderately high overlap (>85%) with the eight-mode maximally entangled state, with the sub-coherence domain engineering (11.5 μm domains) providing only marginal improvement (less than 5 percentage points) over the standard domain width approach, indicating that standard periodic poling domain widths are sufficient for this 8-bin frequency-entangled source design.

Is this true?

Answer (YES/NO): NO